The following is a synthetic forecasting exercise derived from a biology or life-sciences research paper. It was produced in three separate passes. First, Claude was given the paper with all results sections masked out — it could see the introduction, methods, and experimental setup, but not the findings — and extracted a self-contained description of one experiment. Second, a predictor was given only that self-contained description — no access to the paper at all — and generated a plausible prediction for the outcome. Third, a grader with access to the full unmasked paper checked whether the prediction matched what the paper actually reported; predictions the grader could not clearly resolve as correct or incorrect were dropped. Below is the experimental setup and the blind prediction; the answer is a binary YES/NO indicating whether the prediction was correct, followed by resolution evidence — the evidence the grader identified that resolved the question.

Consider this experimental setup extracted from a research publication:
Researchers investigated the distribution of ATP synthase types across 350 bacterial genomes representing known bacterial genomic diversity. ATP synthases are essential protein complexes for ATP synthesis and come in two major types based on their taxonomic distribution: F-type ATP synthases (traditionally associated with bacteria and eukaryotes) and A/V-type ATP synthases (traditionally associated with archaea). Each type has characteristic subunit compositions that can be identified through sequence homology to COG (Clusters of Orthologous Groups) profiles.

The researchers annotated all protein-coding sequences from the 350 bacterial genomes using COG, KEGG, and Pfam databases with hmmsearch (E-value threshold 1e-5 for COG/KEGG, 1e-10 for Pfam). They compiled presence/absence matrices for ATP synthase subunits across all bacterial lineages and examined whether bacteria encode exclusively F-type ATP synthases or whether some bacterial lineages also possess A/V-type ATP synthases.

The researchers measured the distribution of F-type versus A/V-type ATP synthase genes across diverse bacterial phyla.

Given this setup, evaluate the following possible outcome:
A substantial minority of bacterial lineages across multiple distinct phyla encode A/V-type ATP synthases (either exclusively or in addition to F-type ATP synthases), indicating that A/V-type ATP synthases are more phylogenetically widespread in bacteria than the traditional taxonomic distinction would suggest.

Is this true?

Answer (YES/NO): YES